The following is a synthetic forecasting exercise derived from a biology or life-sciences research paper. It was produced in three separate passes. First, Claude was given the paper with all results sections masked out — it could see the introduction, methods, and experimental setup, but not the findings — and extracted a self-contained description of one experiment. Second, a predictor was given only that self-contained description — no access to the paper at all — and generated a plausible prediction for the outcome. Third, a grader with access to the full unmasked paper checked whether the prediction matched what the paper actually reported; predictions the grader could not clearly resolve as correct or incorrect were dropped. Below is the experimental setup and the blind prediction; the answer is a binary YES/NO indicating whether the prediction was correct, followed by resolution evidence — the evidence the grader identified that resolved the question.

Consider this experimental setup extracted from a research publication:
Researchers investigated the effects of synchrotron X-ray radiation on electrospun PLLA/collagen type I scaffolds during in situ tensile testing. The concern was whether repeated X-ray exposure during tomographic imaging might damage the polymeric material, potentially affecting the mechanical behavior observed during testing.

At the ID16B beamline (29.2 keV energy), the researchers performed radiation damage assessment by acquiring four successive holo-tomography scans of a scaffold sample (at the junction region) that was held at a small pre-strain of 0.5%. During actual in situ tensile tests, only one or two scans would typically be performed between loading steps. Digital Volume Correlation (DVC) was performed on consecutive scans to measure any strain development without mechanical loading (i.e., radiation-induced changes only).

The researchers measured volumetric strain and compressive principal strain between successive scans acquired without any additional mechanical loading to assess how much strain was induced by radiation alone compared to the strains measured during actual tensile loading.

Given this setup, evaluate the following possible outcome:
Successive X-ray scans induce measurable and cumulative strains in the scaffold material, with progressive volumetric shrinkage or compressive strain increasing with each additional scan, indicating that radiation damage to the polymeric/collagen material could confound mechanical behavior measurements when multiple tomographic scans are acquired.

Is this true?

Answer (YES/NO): YES